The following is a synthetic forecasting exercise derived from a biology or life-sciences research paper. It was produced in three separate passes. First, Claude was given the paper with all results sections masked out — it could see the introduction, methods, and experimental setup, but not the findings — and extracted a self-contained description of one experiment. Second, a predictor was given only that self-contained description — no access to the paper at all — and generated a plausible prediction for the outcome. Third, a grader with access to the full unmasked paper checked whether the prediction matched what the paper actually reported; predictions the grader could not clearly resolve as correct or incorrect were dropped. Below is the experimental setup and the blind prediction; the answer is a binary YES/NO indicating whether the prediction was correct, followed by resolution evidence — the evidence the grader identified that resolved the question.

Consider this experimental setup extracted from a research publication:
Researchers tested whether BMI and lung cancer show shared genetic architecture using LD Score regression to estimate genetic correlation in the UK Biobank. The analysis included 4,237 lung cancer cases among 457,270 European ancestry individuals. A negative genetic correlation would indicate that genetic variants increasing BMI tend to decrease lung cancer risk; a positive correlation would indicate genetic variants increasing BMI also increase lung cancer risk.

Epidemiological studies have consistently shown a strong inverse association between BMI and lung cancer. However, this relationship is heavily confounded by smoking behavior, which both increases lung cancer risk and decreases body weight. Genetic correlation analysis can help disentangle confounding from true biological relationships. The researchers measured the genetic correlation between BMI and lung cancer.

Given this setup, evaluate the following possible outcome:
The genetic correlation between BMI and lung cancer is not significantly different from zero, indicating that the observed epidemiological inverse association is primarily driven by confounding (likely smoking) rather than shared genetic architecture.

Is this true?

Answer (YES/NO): NO